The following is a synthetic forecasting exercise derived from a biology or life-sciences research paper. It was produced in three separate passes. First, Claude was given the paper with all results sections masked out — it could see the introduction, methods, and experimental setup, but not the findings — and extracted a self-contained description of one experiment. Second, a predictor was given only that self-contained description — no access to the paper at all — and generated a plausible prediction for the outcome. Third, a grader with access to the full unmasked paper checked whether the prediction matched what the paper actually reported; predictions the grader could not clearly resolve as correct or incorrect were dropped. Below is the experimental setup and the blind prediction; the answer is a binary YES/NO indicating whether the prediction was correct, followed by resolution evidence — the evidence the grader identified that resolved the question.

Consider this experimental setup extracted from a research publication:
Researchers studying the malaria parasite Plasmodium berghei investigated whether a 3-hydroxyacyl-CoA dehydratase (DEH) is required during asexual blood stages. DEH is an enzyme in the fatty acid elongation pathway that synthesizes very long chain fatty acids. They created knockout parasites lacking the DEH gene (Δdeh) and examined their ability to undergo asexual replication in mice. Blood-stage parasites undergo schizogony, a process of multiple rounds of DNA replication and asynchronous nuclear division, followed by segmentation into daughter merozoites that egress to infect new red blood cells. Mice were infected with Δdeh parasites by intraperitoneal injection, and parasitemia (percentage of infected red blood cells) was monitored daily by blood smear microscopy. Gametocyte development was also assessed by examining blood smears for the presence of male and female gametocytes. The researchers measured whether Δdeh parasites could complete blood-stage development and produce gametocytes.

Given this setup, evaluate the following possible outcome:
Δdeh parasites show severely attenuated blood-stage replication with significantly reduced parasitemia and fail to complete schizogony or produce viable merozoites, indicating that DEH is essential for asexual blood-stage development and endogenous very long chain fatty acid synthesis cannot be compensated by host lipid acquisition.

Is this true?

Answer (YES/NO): NO